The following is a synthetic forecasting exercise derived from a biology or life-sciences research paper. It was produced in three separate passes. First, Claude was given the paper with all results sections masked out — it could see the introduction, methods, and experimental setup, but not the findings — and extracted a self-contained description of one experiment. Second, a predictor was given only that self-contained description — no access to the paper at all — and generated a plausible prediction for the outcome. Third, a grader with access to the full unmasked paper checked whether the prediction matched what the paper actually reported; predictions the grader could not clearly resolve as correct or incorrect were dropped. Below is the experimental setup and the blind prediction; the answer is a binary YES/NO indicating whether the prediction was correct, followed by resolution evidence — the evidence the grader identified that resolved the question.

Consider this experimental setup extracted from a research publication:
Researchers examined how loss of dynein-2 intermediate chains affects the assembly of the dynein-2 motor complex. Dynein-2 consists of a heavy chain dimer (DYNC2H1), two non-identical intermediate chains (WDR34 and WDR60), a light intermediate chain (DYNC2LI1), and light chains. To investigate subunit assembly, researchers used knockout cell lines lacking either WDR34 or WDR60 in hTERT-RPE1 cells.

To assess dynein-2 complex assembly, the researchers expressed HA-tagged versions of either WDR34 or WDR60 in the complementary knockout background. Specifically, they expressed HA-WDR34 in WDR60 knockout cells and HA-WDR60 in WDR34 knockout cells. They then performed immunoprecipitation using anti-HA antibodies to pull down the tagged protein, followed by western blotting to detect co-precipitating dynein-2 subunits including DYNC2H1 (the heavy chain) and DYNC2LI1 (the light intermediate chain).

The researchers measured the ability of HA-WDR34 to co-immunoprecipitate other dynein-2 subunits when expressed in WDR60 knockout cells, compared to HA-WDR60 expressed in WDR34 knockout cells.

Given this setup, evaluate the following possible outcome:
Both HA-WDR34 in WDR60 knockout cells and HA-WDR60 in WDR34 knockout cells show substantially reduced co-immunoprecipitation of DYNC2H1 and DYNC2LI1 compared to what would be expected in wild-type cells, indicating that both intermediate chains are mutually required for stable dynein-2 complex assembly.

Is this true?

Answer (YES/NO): NO